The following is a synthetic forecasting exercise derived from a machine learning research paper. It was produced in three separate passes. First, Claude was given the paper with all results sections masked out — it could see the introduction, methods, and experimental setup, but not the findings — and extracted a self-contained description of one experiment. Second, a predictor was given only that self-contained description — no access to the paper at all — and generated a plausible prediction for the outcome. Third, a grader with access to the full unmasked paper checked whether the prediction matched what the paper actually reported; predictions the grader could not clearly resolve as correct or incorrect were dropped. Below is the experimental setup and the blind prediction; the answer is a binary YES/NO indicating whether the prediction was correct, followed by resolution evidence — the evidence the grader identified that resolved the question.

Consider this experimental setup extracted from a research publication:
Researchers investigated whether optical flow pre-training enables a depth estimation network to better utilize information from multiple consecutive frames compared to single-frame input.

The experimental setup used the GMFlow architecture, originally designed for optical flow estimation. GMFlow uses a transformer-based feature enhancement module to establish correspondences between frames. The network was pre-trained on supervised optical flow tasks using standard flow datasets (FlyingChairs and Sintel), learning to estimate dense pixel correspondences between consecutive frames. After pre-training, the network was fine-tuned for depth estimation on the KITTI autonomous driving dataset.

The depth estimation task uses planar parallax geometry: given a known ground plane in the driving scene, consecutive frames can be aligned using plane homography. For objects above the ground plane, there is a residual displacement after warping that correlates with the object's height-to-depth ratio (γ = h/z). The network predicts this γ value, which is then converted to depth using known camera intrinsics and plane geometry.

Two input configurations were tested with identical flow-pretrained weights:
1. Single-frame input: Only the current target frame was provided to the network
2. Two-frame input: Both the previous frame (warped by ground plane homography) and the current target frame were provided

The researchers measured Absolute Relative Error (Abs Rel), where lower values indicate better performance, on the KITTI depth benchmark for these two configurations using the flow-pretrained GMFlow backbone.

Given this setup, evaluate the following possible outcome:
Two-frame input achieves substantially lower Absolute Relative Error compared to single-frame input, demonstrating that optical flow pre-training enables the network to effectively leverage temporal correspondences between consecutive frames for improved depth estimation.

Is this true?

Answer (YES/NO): YES